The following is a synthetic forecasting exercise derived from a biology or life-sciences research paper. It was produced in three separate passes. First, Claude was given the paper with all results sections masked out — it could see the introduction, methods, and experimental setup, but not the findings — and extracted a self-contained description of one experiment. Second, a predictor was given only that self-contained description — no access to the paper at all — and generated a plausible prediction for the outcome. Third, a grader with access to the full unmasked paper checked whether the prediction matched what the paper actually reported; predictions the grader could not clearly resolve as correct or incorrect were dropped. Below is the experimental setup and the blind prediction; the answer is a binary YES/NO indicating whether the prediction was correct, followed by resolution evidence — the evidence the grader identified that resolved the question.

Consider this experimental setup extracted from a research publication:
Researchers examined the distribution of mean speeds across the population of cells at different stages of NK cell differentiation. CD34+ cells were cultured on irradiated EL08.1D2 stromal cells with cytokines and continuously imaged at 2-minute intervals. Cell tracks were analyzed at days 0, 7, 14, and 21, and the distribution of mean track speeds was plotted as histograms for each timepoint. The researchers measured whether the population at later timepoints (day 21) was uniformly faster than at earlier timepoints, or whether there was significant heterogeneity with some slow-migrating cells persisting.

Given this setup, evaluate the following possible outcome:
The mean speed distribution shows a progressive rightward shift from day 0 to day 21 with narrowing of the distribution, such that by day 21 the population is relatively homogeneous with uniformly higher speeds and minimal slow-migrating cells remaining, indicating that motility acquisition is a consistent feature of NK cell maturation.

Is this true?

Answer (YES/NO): NO